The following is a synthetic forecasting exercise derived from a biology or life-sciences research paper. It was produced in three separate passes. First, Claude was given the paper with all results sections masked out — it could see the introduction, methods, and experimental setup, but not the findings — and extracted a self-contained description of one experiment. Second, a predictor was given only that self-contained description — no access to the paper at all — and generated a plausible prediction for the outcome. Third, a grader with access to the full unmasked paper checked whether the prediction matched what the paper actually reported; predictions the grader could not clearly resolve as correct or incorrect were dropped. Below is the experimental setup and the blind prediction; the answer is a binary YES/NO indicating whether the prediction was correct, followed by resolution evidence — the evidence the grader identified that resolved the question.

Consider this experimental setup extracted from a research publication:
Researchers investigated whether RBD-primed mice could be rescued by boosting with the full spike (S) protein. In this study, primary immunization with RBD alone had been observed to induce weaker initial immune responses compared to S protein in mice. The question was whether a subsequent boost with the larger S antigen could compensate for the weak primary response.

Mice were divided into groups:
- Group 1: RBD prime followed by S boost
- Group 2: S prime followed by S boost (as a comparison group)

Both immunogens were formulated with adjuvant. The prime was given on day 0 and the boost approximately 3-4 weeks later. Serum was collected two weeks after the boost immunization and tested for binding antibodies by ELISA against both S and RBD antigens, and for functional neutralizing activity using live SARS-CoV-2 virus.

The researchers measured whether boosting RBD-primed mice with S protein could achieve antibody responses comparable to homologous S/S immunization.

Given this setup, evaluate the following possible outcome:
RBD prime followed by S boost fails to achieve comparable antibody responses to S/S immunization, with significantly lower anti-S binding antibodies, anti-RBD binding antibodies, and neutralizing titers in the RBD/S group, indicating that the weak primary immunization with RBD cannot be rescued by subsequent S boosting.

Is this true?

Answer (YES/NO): YES